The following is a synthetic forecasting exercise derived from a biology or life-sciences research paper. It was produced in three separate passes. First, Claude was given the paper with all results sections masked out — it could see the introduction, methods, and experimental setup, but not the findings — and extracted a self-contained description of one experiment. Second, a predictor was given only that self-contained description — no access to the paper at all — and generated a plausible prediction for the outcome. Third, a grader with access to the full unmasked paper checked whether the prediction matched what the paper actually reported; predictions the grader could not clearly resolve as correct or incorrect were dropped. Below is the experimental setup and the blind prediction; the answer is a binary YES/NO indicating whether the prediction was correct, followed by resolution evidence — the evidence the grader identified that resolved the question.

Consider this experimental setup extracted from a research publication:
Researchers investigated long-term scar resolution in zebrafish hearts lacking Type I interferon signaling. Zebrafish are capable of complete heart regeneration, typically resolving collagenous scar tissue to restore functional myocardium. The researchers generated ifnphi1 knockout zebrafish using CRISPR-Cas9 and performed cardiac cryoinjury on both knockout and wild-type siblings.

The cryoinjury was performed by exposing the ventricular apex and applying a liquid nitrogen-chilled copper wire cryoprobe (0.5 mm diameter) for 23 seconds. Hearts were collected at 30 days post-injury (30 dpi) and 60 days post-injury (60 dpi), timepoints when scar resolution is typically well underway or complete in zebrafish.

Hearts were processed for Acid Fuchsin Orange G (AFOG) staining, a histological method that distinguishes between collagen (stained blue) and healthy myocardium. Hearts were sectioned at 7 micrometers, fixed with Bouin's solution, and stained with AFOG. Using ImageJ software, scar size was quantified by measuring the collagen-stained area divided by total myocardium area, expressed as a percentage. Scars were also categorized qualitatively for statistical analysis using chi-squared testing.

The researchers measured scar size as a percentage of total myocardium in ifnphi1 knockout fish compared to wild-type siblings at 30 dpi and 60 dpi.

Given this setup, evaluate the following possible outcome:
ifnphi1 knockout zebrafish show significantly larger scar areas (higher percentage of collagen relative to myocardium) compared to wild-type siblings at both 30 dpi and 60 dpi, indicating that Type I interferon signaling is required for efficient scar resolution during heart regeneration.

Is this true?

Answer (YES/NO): NO